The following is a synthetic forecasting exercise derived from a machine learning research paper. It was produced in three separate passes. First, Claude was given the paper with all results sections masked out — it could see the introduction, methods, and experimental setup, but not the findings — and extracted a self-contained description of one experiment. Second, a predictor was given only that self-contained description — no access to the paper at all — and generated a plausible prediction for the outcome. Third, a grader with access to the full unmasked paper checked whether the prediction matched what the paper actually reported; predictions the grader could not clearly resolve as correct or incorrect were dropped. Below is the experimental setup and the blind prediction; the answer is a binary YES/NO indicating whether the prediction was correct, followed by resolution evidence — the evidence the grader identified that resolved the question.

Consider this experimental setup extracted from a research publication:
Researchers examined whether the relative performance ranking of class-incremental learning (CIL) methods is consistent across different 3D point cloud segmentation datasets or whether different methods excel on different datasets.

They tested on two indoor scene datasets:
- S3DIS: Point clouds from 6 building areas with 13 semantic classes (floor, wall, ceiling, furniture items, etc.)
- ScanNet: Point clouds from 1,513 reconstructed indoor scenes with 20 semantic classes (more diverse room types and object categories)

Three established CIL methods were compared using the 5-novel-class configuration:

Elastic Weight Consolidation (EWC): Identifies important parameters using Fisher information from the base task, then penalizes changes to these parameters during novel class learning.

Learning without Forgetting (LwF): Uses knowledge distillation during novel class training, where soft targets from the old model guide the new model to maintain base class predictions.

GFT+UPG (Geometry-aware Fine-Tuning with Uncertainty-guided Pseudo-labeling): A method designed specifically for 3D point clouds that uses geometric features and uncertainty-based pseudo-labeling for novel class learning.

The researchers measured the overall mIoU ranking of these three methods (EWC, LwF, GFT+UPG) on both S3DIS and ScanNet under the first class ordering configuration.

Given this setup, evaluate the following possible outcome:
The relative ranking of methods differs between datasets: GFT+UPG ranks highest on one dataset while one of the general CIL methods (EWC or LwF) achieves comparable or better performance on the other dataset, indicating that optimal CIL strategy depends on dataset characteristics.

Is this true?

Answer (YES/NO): NO